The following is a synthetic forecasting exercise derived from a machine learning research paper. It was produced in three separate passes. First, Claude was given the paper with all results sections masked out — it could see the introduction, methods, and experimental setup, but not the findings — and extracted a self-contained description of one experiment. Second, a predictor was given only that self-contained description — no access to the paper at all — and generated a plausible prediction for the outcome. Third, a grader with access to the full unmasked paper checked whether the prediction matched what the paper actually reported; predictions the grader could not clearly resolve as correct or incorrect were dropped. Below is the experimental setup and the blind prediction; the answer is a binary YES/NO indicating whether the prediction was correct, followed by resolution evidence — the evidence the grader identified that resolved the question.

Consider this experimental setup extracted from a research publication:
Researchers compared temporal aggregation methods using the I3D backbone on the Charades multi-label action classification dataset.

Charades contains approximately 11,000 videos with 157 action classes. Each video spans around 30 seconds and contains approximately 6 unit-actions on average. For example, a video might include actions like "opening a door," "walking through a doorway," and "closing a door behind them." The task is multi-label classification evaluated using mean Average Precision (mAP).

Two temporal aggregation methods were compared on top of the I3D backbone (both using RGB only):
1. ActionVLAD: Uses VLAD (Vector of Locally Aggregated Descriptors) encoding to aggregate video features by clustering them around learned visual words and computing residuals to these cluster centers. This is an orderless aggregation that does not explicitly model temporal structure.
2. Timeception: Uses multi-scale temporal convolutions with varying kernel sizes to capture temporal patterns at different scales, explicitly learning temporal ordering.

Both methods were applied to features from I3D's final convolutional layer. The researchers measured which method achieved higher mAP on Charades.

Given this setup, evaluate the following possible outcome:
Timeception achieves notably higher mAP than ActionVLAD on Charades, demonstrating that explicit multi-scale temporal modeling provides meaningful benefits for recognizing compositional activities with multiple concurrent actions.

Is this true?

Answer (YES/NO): NO